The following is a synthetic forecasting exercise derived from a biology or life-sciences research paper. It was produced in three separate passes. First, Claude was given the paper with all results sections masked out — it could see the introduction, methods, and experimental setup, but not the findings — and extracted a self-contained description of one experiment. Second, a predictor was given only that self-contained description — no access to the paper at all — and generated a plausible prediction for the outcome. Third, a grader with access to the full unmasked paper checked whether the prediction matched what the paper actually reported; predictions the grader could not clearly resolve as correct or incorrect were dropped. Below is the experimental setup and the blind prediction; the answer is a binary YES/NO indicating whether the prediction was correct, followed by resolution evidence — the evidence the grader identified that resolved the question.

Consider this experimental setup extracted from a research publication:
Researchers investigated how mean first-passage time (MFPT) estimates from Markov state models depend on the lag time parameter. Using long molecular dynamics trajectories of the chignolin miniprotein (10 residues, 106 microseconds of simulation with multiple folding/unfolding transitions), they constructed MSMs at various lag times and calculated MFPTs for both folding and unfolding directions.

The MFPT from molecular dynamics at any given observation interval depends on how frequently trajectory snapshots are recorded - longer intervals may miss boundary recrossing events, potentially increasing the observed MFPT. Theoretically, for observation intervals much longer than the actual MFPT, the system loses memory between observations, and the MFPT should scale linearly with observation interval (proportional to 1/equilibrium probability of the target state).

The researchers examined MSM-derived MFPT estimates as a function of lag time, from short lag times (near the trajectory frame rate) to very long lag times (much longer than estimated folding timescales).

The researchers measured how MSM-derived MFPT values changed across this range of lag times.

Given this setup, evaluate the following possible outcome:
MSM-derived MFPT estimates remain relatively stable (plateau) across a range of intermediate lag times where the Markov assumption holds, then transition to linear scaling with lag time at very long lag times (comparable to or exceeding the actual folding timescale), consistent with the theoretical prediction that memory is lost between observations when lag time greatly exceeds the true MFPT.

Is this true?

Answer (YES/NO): YES